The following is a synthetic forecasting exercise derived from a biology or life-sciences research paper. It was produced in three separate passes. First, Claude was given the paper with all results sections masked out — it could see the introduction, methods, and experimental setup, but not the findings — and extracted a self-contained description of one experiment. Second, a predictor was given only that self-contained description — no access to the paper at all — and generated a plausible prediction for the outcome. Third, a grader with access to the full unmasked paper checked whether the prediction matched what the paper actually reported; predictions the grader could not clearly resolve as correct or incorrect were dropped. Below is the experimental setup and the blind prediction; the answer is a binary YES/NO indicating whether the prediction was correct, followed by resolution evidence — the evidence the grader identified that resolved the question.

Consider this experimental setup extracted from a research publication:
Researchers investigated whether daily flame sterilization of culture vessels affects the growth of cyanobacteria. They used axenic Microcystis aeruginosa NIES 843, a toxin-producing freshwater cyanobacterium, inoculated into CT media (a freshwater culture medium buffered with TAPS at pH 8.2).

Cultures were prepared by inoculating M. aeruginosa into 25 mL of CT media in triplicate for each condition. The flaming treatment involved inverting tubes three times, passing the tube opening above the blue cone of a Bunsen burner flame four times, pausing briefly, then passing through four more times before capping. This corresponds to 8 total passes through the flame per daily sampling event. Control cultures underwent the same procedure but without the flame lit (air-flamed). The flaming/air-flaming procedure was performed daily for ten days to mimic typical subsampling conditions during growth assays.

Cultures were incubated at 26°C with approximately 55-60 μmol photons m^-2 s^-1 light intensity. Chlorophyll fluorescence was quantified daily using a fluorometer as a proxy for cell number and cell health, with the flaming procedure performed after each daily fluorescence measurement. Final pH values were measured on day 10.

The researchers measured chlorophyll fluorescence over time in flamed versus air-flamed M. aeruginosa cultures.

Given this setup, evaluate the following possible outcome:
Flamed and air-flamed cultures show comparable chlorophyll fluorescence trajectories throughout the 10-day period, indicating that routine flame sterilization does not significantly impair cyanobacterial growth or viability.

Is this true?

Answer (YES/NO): NO